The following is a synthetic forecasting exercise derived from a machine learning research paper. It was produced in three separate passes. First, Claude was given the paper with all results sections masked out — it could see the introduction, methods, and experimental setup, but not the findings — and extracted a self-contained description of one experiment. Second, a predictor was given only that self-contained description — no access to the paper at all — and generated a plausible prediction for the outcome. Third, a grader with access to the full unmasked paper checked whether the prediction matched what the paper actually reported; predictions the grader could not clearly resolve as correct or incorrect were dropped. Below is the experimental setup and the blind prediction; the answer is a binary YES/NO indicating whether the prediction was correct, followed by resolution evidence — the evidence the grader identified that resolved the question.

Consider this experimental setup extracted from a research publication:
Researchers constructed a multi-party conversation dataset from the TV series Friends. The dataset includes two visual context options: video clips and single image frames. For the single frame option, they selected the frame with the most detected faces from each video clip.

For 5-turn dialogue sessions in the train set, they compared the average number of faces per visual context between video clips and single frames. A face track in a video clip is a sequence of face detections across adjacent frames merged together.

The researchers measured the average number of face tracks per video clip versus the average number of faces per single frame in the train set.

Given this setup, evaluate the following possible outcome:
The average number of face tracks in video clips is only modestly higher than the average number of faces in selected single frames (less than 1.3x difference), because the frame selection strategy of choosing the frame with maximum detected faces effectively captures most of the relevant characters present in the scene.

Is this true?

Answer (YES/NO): NO